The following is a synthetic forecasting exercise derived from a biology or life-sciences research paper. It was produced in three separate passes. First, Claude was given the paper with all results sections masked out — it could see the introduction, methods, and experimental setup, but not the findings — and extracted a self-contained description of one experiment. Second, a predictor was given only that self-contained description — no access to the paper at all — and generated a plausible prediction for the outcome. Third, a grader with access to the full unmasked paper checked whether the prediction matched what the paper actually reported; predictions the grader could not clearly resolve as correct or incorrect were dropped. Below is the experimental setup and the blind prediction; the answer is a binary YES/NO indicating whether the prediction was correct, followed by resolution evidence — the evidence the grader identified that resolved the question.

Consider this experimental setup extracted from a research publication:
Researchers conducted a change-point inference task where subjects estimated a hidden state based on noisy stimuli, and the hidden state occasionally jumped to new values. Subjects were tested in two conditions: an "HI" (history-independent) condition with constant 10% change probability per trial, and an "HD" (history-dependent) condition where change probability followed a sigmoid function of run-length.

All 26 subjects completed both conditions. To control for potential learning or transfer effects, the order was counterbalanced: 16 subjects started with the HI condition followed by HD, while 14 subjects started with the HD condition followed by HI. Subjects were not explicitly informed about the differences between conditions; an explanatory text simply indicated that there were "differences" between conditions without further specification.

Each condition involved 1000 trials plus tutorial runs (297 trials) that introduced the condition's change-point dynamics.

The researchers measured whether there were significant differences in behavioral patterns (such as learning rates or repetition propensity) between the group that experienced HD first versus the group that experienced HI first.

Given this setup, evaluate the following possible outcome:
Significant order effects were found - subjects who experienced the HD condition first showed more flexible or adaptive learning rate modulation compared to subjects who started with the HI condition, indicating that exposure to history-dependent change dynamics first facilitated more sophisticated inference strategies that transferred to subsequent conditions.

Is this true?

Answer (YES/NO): NO